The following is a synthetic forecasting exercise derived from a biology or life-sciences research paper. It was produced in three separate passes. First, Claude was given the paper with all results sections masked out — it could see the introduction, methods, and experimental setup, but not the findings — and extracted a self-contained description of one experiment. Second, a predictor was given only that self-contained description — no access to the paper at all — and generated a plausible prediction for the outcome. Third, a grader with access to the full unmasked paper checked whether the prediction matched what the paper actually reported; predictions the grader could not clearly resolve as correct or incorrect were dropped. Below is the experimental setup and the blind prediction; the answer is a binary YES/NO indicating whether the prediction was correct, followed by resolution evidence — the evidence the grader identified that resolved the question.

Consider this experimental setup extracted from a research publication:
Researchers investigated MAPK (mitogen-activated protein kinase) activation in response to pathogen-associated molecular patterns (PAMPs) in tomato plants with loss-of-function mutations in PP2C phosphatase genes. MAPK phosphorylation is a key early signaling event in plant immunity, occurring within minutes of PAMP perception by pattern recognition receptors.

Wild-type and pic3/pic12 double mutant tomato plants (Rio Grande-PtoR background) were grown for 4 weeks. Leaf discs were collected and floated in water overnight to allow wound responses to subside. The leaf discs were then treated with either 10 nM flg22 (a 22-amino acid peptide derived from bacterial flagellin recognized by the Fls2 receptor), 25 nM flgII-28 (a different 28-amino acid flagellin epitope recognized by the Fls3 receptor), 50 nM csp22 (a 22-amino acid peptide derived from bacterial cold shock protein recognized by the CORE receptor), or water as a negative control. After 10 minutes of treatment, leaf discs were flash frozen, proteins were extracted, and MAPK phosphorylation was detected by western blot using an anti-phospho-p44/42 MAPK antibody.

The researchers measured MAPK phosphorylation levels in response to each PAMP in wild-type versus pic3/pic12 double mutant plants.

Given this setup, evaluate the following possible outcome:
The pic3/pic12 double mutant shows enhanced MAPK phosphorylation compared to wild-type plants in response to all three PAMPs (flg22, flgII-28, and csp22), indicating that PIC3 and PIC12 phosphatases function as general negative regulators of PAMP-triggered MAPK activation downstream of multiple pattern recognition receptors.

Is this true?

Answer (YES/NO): NO